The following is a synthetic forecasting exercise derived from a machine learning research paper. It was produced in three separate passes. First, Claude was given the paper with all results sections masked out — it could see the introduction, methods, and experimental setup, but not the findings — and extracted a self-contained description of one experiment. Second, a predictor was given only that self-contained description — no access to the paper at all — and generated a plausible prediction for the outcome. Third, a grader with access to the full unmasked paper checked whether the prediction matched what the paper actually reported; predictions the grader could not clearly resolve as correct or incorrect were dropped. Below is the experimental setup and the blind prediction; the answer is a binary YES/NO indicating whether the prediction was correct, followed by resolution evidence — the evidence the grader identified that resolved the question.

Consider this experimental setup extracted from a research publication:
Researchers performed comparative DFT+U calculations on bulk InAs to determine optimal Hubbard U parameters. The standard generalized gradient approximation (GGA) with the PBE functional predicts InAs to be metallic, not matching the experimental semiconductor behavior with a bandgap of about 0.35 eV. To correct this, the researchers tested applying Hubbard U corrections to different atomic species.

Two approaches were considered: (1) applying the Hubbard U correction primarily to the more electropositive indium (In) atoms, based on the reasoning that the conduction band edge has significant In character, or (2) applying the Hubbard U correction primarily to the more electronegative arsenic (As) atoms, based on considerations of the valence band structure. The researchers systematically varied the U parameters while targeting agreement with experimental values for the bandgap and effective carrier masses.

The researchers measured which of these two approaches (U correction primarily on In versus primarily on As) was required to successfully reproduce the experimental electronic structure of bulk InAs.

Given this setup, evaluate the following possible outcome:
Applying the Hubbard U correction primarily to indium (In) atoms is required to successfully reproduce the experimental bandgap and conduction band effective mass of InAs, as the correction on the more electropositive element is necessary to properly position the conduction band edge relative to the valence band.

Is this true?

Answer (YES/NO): NO